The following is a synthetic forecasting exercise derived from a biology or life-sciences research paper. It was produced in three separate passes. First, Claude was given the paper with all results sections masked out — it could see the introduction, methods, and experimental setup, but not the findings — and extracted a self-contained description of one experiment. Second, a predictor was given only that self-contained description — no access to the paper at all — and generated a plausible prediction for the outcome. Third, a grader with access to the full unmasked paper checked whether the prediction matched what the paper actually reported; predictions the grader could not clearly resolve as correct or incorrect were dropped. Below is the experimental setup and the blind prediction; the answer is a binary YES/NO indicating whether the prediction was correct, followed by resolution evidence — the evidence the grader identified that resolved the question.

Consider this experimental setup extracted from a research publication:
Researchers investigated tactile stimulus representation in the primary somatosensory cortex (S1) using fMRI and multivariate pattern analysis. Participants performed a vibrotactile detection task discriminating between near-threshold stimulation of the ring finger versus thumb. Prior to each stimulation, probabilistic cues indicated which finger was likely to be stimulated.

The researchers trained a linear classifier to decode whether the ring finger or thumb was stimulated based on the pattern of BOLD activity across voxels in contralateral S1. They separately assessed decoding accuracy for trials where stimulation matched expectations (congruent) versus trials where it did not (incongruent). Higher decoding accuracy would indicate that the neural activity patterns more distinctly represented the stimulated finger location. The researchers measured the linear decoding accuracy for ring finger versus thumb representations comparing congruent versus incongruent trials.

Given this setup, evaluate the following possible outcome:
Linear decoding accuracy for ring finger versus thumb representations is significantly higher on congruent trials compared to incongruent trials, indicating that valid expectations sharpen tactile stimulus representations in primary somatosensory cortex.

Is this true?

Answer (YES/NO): YES